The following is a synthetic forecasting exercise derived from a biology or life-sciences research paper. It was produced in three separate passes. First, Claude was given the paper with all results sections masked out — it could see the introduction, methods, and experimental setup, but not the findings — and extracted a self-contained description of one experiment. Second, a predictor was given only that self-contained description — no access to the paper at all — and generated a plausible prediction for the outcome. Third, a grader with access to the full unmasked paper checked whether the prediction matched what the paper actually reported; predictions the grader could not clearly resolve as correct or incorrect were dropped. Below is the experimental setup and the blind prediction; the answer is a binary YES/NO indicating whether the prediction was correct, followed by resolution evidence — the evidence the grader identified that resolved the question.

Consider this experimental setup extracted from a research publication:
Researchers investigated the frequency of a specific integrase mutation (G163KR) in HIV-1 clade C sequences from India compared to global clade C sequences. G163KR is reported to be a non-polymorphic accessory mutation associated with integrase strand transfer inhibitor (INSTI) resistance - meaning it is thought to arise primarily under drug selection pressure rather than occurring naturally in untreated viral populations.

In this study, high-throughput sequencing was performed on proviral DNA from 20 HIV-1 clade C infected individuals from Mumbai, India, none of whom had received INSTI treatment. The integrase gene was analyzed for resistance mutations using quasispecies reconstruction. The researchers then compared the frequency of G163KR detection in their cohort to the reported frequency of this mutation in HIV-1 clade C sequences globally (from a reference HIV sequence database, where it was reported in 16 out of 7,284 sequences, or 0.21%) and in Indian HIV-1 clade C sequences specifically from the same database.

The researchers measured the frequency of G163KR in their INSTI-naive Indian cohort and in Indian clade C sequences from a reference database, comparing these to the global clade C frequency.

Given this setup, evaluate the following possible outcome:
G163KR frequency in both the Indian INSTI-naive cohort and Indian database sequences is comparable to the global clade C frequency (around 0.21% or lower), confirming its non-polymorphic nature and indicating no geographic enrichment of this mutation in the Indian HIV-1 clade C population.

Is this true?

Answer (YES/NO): NO